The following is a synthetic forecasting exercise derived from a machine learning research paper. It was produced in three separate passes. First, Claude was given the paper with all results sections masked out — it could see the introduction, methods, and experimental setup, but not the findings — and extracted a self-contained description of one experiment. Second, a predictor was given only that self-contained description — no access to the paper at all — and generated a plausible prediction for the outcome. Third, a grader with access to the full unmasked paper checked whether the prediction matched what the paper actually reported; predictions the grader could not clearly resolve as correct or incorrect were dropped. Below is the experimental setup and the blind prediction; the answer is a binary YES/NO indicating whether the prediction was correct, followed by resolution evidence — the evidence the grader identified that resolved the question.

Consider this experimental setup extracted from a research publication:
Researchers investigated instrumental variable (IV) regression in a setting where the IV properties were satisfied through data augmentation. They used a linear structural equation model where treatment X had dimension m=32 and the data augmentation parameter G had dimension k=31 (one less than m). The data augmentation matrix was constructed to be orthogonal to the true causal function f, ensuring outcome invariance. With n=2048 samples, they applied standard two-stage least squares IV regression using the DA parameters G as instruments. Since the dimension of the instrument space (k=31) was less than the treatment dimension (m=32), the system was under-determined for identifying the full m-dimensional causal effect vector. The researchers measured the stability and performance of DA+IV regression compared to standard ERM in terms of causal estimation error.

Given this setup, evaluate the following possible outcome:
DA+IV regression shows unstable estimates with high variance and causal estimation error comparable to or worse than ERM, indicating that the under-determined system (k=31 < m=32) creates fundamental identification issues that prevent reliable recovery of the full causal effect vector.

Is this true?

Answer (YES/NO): YES